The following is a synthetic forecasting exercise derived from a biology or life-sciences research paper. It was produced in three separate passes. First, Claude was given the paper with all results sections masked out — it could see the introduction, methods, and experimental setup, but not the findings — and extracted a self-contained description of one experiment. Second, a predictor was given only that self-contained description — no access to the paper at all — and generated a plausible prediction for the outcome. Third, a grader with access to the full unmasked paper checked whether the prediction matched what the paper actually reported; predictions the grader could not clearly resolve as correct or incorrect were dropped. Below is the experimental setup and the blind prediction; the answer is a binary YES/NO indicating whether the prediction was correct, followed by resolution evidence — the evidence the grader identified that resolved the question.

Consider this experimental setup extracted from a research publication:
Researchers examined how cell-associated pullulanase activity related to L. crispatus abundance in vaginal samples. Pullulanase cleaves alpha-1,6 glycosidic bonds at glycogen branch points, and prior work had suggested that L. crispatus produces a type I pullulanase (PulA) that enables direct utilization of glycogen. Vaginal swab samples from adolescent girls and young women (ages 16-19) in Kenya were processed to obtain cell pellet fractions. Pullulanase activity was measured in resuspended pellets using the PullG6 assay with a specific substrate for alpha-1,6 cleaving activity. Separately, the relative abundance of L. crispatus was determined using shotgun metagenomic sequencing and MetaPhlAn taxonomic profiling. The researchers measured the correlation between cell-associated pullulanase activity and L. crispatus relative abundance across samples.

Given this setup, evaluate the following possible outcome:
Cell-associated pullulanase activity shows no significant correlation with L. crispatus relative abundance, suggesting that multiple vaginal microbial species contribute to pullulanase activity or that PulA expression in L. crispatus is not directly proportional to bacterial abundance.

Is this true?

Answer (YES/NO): NO